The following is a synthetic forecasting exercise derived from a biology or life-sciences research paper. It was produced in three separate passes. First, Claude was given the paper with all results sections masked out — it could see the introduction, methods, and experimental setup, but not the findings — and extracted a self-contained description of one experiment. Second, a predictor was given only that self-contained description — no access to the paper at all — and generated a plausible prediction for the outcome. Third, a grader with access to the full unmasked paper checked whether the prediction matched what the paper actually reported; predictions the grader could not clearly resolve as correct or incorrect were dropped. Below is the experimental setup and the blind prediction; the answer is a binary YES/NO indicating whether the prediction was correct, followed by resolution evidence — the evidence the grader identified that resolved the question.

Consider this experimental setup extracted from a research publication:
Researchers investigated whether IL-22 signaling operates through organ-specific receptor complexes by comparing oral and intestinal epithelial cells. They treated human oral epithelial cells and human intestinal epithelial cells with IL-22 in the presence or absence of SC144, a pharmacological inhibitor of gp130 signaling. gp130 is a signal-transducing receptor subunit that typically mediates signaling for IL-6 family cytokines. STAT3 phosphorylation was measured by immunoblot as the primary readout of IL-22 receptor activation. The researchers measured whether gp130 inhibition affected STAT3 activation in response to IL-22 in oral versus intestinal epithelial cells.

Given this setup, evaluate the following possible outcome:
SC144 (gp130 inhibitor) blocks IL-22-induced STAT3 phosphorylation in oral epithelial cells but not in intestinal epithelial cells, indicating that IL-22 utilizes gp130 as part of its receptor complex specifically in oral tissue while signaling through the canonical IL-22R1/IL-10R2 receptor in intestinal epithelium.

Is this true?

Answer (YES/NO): YES